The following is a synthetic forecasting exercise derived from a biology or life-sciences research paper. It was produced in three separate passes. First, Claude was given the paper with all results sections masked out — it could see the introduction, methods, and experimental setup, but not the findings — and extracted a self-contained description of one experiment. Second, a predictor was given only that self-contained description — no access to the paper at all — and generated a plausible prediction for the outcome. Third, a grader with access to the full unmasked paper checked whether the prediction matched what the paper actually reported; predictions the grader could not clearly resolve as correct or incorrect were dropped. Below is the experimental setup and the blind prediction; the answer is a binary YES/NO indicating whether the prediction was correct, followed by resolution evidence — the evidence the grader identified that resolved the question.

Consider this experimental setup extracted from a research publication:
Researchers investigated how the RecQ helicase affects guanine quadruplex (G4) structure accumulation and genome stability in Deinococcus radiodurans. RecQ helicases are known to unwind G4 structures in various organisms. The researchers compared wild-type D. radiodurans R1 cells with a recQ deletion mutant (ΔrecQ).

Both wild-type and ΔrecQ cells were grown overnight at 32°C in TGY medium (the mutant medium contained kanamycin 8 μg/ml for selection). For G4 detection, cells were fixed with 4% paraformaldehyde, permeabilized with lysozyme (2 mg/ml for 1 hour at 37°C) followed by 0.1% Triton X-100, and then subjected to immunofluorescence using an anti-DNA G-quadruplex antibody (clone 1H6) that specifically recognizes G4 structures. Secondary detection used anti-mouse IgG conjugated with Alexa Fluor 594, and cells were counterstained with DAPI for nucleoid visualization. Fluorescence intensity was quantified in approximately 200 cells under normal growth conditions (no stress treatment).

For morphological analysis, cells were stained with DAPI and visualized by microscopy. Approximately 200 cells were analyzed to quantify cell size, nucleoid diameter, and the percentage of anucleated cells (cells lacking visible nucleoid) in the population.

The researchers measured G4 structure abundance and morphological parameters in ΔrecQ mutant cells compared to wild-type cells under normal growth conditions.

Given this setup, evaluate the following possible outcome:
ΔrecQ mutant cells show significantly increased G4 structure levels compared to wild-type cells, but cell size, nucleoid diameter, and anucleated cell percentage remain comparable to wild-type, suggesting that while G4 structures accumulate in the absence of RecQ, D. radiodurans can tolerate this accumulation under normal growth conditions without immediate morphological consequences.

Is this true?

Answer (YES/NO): NO